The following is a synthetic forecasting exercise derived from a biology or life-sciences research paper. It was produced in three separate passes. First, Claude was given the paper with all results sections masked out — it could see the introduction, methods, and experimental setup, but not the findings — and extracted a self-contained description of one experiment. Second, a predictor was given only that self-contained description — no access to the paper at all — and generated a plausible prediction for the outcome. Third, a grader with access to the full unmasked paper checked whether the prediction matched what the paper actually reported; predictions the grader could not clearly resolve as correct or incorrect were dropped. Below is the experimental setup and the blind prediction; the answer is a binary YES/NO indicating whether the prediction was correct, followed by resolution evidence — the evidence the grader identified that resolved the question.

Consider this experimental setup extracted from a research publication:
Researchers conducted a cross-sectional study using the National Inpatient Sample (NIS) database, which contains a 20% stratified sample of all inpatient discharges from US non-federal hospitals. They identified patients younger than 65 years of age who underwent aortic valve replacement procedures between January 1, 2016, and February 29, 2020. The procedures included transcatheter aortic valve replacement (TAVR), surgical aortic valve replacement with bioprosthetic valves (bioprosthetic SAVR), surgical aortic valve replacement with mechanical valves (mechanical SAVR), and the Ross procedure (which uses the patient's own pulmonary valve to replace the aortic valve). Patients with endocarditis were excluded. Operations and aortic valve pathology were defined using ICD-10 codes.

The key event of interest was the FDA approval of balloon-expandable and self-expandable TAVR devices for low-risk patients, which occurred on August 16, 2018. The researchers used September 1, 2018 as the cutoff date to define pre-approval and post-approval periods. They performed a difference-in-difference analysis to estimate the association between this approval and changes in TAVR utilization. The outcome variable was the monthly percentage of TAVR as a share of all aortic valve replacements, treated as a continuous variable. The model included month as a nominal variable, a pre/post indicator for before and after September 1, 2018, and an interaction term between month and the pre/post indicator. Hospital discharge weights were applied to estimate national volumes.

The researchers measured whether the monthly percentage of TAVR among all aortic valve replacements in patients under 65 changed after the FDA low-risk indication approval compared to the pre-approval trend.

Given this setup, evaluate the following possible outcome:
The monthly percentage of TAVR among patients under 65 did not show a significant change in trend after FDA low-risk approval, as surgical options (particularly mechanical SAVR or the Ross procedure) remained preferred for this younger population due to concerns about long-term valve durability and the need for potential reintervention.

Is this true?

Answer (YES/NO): NO